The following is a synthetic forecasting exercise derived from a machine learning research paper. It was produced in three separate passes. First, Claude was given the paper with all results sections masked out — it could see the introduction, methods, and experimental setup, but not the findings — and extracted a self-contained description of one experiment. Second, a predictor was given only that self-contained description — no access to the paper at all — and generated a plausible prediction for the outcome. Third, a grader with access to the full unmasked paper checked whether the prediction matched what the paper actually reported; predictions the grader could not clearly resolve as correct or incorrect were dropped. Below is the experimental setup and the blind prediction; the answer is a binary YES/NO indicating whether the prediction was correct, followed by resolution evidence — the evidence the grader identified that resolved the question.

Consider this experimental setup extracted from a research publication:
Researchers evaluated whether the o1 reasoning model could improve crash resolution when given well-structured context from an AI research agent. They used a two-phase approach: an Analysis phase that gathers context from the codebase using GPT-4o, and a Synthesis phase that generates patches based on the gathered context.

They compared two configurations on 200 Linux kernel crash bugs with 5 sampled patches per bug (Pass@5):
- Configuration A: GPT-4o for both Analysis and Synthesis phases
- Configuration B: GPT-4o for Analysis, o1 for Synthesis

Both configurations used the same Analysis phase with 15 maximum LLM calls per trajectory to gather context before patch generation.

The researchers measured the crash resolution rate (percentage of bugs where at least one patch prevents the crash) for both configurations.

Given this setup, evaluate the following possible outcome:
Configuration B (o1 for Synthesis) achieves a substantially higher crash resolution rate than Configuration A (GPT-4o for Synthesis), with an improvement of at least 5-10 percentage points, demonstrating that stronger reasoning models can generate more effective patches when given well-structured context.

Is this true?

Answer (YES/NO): YES